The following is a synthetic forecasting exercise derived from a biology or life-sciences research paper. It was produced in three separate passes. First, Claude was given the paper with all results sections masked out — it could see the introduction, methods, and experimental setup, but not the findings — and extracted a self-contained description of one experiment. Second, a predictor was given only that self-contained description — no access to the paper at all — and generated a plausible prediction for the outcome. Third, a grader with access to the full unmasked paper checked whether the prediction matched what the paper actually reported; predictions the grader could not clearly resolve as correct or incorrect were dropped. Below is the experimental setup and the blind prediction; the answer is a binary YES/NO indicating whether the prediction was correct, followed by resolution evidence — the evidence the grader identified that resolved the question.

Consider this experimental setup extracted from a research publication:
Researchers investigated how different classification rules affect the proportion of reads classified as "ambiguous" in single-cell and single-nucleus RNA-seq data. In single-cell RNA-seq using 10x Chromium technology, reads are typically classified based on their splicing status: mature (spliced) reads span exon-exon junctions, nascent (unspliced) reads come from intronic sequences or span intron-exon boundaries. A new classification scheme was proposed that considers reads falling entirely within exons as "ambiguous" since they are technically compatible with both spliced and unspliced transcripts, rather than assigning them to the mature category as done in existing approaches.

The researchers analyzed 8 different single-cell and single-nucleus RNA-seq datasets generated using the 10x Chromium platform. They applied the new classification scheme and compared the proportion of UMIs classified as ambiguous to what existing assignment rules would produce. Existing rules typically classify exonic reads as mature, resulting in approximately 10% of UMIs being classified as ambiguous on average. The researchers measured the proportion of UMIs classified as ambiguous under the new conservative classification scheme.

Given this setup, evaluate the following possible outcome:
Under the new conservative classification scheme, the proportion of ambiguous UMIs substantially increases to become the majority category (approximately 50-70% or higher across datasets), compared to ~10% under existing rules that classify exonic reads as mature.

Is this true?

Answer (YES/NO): YES